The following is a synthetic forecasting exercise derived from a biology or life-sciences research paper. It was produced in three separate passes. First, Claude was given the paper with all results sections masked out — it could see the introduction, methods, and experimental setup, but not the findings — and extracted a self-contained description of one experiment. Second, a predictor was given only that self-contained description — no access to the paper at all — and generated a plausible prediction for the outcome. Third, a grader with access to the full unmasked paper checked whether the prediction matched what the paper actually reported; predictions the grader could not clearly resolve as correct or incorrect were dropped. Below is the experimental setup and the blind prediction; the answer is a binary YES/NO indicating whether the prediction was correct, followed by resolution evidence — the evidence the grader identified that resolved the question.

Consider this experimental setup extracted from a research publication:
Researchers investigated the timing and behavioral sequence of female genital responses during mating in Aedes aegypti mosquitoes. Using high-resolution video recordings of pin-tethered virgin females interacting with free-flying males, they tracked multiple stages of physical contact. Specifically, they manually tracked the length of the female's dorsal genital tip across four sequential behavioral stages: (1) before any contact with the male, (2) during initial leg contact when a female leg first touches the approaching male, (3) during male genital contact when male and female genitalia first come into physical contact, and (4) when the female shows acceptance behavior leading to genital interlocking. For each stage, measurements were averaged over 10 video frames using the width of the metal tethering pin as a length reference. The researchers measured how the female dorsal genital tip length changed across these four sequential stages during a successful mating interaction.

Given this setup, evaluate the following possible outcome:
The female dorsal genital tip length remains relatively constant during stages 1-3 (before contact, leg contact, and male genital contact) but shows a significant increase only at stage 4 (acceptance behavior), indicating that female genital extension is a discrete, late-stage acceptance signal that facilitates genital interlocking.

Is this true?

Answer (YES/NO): YES